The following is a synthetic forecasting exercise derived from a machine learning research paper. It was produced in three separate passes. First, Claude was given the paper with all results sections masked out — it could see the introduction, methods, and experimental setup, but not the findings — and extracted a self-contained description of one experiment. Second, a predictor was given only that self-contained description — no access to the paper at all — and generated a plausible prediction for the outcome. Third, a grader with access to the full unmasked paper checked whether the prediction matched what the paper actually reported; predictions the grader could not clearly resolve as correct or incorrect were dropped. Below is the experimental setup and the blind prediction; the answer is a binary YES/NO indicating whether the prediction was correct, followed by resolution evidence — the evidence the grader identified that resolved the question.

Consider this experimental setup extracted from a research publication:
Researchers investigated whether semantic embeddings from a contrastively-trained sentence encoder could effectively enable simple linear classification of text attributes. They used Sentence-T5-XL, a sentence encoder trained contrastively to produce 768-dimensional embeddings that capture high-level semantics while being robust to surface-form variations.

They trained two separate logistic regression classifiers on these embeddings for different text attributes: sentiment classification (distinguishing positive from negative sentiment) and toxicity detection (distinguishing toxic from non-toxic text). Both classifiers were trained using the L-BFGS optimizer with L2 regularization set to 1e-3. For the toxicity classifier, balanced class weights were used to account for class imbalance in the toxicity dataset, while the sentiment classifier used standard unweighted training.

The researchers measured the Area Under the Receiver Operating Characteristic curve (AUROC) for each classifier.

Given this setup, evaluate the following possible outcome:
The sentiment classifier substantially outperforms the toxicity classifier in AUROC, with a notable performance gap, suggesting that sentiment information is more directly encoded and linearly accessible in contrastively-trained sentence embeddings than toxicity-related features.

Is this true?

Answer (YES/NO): YES